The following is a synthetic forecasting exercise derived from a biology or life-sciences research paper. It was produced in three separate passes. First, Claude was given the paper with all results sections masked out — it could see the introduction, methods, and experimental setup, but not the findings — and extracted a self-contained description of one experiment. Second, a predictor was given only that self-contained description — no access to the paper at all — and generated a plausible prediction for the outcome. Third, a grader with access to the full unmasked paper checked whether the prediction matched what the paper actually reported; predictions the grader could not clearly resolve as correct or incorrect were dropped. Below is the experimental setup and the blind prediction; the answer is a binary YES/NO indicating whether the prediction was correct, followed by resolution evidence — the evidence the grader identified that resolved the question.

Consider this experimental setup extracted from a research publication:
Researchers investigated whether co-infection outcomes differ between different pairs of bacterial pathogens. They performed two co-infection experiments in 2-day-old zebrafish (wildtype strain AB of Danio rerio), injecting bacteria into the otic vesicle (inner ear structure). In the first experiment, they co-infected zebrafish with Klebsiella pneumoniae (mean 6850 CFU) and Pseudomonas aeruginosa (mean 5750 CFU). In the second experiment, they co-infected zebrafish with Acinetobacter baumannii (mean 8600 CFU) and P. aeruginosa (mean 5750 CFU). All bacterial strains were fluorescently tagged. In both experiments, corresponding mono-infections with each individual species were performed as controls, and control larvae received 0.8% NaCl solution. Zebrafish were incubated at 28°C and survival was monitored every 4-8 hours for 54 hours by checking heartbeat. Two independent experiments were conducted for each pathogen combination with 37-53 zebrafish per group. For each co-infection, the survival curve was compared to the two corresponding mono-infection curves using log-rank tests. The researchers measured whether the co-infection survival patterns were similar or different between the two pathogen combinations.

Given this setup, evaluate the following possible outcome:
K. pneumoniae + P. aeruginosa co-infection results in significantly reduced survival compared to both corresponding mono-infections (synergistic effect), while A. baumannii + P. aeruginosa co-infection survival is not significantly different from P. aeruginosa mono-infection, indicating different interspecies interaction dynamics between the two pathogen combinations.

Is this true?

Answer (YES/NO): NO